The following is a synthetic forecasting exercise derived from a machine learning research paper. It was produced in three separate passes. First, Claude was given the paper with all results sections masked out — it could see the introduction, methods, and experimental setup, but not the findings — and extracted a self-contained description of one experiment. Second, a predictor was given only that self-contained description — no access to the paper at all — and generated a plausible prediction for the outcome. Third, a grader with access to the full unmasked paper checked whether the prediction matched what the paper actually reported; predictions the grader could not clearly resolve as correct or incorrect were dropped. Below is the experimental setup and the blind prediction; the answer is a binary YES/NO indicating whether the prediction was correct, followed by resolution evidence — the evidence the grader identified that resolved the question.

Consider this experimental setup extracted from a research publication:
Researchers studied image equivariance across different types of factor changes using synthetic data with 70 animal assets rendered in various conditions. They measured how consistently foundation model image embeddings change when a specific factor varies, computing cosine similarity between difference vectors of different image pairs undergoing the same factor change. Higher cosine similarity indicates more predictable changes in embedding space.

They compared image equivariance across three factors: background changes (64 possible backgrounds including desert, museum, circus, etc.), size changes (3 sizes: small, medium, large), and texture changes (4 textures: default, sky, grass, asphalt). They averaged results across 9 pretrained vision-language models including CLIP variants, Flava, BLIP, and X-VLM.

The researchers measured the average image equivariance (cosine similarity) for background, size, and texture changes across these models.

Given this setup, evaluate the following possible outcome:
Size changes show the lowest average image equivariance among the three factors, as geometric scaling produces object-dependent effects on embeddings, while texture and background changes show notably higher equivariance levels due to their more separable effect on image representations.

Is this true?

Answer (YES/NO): YES